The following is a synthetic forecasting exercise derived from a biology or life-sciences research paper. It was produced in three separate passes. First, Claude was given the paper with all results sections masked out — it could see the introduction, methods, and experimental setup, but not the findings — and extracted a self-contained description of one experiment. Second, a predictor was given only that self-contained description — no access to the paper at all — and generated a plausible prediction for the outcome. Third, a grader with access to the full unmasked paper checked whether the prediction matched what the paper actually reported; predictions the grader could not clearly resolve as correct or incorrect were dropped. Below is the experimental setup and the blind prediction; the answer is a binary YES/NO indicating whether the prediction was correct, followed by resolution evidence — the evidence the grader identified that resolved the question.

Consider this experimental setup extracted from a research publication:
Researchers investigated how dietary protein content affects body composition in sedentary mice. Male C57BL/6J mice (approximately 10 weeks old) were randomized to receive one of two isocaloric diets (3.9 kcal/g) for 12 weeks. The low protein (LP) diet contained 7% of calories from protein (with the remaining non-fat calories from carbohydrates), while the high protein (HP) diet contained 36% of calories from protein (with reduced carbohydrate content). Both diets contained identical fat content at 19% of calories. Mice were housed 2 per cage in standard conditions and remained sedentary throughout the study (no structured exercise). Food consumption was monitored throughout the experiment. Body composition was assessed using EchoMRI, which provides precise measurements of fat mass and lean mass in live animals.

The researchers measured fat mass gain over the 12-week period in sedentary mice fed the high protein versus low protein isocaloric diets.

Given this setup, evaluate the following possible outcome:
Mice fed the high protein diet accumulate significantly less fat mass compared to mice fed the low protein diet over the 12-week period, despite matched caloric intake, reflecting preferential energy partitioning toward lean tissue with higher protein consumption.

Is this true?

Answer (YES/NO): NO